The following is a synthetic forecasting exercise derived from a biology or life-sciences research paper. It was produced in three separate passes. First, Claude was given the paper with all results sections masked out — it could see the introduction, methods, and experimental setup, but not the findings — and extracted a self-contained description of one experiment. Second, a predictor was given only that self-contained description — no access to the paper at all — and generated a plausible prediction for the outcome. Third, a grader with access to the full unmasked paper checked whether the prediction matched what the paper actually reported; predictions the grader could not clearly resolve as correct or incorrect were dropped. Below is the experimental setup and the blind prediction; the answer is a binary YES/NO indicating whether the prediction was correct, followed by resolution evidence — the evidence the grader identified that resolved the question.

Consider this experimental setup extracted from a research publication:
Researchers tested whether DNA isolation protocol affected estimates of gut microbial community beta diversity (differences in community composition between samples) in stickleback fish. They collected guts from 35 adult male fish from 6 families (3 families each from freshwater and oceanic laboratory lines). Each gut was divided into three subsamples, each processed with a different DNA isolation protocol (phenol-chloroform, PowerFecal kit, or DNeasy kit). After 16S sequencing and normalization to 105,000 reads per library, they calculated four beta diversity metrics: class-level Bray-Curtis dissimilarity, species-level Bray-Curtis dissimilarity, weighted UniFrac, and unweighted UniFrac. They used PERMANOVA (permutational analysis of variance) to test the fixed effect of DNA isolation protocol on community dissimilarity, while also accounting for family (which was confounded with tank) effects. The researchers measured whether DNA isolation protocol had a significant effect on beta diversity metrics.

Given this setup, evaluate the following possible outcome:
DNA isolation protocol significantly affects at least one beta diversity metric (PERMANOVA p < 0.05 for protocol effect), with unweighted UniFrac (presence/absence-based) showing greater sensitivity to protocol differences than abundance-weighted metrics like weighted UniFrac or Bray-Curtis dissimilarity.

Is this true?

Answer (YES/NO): YES